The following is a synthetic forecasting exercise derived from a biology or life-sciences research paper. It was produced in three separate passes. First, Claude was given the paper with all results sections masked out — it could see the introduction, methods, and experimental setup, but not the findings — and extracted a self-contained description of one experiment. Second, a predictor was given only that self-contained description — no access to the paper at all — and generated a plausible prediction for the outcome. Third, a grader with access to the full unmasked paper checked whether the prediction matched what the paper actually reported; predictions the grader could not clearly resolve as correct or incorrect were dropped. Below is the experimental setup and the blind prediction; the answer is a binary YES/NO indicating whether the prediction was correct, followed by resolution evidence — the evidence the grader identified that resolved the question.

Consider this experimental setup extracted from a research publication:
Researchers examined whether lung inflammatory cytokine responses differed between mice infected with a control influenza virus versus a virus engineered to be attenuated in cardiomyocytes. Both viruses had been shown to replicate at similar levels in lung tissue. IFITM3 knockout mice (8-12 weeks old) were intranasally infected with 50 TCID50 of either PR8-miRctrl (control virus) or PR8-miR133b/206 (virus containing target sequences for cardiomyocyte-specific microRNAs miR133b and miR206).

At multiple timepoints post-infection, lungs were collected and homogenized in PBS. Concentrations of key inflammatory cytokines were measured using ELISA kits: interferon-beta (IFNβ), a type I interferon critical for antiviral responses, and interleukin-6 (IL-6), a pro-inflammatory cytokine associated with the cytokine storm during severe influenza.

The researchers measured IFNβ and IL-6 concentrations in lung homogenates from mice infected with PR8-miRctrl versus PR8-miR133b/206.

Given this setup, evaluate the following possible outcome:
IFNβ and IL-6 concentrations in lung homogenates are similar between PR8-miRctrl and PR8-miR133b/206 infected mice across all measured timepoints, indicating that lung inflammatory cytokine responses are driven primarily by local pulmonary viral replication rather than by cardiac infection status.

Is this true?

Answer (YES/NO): YES